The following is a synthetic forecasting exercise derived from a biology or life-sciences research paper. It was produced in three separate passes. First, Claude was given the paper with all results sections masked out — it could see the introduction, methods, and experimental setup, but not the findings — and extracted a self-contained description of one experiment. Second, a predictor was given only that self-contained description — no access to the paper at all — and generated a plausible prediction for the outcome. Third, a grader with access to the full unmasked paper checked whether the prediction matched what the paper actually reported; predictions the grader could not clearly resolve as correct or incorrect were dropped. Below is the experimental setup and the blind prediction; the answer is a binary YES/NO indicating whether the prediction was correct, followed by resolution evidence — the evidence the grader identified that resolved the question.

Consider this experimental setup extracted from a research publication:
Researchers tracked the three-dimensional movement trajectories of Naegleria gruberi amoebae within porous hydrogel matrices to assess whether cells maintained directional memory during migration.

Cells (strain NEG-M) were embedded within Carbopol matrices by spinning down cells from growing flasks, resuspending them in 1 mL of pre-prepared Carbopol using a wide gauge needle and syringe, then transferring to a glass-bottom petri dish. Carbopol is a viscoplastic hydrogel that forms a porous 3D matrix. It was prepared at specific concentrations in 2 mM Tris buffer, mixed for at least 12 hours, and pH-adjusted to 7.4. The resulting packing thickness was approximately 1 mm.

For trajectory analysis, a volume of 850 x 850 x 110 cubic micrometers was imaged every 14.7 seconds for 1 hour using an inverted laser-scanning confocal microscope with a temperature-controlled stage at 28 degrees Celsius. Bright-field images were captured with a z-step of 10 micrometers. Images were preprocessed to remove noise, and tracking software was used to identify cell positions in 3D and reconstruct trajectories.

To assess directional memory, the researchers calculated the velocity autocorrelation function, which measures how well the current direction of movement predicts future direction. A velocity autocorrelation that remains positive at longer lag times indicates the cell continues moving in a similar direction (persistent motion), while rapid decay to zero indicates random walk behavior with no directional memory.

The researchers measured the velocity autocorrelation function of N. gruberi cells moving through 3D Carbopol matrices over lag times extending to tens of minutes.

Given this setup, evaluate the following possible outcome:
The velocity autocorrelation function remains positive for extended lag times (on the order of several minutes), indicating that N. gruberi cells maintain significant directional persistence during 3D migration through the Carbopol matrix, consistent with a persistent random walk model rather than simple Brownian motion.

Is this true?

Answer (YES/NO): YES